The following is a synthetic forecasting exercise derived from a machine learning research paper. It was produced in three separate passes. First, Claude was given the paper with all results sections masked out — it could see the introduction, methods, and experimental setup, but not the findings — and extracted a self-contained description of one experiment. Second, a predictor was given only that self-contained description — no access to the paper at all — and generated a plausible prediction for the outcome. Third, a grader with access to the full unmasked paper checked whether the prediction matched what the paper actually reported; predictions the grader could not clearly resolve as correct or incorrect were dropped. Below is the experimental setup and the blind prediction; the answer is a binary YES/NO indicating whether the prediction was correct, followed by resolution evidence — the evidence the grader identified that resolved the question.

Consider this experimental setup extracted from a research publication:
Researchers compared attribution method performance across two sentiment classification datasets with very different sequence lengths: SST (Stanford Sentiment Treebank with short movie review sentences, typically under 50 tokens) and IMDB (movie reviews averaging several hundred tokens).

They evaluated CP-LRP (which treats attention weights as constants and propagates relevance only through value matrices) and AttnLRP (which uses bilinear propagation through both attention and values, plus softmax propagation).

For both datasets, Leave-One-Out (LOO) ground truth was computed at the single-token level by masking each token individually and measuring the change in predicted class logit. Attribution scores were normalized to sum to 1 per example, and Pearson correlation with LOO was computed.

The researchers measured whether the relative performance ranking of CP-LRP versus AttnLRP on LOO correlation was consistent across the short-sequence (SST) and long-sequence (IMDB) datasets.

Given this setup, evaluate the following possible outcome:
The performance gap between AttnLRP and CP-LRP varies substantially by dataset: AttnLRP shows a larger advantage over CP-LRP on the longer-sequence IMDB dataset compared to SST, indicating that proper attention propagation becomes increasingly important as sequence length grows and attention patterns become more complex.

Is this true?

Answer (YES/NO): NO